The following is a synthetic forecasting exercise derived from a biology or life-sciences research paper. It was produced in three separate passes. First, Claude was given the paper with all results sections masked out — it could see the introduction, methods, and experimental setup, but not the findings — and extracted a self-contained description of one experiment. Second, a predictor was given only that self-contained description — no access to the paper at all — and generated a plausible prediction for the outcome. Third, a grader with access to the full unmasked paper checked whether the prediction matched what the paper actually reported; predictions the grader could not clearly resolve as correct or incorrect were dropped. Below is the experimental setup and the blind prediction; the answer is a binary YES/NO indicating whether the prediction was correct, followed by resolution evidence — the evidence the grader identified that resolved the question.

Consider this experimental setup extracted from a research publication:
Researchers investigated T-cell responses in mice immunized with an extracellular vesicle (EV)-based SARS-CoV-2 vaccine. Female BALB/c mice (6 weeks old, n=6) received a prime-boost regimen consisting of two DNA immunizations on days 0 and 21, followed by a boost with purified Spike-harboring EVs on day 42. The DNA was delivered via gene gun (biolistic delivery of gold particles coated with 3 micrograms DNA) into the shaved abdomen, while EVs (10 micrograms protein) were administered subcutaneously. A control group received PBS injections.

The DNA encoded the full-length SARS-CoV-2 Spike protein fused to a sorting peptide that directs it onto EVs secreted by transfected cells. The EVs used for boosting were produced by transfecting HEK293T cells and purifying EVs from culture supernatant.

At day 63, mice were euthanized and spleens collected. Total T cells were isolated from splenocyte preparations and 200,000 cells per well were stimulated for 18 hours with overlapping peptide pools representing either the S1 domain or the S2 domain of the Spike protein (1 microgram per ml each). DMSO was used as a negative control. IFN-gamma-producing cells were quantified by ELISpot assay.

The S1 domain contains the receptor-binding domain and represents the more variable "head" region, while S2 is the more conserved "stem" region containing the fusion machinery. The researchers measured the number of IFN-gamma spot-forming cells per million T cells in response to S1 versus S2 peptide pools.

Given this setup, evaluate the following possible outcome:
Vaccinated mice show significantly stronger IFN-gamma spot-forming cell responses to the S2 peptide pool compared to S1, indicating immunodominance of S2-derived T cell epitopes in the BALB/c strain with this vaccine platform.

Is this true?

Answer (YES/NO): NO